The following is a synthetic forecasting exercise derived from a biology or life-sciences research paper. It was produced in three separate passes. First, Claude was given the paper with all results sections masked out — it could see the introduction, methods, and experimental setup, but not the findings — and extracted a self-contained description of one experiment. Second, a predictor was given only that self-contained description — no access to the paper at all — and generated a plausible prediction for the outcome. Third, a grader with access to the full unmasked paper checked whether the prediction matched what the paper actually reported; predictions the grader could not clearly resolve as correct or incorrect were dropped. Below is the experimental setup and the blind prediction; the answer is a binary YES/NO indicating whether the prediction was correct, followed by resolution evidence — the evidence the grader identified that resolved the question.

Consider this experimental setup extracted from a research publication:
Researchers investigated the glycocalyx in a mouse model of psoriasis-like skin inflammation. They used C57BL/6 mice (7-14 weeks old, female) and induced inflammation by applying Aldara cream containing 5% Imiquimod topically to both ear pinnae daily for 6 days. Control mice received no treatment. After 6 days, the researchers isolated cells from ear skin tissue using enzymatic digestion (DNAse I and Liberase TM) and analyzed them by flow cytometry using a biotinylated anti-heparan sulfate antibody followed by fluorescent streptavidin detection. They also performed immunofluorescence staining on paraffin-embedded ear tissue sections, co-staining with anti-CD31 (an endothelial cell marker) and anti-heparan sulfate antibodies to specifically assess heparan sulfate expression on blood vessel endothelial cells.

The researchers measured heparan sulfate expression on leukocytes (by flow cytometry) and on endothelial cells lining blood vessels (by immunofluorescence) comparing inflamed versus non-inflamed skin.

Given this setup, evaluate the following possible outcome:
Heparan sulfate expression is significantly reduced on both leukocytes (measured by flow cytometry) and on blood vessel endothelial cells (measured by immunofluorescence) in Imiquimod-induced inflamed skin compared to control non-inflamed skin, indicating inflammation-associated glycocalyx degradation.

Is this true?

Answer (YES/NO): NO